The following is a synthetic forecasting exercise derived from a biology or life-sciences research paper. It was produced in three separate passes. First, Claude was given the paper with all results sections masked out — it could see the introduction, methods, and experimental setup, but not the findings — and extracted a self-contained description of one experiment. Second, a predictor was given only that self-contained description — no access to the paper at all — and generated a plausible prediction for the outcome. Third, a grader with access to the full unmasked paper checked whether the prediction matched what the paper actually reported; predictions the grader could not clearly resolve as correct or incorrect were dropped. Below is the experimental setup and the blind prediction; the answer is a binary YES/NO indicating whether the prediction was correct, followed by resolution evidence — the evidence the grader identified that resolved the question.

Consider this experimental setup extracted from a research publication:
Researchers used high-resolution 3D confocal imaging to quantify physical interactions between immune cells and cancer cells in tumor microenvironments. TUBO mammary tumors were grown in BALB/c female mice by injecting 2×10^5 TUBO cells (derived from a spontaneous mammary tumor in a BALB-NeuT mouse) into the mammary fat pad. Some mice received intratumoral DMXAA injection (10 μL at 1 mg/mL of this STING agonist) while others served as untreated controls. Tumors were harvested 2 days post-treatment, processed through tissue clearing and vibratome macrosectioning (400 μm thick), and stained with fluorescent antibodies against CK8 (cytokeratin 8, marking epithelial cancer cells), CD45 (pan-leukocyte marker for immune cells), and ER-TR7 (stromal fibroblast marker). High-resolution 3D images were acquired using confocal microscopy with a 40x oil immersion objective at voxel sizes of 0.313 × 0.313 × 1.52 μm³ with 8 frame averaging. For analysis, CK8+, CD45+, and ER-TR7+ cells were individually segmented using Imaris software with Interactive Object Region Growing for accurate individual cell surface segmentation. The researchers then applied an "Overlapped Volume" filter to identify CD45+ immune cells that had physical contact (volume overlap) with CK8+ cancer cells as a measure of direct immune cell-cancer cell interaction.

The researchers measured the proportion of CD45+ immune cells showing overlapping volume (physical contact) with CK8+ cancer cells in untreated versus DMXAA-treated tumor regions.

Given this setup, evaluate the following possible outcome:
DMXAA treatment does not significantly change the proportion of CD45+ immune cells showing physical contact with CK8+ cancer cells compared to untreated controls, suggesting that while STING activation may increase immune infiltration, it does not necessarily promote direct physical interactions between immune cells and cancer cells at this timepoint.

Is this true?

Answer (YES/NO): NO